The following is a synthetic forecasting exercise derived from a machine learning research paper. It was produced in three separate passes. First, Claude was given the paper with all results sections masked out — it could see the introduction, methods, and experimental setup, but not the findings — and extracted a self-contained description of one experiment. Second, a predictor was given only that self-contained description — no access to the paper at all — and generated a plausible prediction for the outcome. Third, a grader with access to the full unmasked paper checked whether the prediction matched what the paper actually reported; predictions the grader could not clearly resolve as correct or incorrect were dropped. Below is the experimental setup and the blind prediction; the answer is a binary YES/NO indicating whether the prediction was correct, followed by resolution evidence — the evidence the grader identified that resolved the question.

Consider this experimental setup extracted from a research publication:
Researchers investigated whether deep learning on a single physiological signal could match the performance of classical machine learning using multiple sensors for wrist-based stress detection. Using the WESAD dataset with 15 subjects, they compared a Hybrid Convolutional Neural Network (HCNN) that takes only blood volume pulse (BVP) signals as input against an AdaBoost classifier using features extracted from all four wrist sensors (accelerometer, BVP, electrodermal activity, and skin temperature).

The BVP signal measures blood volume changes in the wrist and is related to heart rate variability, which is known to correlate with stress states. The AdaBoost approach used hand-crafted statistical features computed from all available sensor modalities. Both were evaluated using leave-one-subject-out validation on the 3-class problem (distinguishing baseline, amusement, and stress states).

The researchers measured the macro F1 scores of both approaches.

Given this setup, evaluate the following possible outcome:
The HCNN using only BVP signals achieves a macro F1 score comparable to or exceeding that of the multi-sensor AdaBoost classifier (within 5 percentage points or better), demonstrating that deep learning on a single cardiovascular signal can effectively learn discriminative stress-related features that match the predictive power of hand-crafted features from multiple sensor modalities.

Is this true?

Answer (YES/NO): YES